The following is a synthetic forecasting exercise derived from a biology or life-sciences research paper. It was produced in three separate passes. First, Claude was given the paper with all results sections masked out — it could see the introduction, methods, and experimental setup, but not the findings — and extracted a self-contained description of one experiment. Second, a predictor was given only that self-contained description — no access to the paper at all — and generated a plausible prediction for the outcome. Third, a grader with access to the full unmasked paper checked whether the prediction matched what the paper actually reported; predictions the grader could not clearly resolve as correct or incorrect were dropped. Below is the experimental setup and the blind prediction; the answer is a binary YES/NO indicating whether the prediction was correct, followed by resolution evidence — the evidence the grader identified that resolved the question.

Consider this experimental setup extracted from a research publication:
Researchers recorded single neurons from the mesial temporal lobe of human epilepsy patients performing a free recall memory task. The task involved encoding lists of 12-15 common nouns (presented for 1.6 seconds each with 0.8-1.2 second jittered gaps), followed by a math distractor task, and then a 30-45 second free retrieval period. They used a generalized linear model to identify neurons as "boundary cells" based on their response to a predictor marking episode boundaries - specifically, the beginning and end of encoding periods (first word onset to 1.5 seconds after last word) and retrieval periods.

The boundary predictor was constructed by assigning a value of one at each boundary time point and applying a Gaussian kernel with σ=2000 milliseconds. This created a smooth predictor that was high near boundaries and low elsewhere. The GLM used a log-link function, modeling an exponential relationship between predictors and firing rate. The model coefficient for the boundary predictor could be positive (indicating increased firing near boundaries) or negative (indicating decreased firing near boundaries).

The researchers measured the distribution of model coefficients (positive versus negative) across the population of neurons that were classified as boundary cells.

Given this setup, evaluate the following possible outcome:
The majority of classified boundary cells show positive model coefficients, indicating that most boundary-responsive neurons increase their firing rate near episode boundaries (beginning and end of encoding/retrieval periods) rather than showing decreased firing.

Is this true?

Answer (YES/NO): YES